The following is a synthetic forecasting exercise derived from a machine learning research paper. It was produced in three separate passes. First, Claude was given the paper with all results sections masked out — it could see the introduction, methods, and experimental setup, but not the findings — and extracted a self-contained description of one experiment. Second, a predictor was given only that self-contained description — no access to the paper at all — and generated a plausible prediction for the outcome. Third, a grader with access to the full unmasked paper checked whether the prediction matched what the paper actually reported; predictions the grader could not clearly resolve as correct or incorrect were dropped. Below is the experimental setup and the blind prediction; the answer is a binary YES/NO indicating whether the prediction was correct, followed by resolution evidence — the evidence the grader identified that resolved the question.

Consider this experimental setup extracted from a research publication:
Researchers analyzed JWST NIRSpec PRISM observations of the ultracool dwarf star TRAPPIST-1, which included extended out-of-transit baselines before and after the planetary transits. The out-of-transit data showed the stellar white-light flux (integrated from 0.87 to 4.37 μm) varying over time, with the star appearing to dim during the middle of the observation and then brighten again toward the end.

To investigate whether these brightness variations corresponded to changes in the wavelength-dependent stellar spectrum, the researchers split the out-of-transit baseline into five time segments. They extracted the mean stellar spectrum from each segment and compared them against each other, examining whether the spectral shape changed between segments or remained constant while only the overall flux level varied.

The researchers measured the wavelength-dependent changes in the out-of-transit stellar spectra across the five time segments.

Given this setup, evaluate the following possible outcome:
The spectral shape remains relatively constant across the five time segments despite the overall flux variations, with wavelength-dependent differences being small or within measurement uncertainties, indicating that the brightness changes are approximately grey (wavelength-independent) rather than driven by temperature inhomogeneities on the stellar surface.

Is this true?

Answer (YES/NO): NO